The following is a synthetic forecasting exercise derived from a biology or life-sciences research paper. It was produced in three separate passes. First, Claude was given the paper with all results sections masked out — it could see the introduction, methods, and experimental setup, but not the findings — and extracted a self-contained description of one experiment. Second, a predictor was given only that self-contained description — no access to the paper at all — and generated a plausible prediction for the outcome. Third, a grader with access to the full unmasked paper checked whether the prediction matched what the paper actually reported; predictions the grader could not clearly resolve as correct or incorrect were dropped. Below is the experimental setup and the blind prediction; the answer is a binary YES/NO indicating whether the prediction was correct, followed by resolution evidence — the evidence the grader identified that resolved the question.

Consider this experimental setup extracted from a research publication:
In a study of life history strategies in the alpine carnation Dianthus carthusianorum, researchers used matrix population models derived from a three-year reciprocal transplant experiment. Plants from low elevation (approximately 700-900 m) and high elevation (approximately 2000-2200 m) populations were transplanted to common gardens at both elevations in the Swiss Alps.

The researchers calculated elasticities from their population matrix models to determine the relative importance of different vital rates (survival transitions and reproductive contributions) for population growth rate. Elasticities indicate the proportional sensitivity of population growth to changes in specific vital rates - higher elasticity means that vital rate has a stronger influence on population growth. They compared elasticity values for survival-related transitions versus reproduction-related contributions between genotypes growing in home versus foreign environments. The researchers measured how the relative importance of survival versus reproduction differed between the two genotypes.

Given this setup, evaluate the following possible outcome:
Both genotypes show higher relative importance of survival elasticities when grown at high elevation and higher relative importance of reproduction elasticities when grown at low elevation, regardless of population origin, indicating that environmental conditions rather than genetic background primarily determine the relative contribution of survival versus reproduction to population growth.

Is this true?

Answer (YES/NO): NO